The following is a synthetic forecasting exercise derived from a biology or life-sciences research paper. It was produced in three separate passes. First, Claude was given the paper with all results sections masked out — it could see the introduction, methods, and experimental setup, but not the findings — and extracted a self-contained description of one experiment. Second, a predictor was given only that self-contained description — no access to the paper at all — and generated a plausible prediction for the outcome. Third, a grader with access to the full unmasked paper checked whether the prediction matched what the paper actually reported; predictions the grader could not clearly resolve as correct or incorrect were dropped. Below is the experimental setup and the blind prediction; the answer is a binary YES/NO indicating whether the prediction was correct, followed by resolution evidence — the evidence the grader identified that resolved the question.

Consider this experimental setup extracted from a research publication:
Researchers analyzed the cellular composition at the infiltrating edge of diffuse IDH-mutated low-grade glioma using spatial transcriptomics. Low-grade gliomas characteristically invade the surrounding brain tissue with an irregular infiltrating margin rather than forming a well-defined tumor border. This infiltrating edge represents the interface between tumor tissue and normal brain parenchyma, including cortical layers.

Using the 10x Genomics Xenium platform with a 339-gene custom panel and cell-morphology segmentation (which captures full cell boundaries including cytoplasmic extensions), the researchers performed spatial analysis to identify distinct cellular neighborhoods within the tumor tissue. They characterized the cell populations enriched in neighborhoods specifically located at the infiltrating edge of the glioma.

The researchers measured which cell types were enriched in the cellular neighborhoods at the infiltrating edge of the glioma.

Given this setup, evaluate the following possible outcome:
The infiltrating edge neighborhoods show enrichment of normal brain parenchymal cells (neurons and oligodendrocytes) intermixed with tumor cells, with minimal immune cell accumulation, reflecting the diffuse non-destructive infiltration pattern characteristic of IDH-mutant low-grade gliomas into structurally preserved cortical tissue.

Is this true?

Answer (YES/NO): NO